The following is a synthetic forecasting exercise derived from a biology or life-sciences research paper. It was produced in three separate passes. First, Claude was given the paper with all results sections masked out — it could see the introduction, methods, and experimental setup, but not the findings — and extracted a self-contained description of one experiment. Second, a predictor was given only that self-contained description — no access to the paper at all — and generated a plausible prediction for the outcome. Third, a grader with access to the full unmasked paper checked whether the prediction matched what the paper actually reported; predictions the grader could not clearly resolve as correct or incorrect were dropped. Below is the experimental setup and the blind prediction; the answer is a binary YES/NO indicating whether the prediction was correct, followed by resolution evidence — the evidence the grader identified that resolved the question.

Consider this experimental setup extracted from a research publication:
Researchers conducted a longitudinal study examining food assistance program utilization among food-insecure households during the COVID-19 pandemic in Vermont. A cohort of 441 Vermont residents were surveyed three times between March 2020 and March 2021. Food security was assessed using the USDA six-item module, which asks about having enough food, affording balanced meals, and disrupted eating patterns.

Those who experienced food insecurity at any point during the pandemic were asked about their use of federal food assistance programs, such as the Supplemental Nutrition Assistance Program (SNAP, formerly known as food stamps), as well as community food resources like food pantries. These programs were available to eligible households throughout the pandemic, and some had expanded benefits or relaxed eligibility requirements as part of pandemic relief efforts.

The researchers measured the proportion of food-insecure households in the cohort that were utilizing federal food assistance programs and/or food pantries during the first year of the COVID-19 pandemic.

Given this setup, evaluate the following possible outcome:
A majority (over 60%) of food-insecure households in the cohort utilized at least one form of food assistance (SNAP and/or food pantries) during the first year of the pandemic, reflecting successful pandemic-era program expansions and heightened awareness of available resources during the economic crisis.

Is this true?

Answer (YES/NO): YES